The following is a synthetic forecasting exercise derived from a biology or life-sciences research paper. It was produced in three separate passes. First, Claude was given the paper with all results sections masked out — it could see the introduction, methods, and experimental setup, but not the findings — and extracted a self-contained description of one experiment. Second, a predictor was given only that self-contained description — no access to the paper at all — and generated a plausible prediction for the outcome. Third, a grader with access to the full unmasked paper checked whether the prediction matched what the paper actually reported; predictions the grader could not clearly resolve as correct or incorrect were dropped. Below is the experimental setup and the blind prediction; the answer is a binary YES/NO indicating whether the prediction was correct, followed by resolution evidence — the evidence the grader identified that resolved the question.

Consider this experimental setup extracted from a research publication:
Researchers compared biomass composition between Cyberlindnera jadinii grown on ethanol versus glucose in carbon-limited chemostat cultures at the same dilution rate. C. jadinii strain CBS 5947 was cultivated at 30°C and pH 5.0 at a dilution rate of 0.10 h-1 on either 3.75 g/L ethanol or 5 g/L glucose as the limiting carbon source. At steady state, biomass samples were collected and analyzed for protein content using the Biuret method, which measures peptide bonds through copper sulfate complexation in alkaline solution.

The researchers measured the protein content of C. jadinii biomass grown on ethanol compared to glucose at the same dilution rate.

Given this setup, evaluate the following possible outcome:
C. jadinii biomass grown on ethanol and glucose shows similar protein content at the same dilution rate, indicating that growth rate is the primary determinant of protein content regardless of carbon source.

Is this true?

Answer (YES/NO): NO